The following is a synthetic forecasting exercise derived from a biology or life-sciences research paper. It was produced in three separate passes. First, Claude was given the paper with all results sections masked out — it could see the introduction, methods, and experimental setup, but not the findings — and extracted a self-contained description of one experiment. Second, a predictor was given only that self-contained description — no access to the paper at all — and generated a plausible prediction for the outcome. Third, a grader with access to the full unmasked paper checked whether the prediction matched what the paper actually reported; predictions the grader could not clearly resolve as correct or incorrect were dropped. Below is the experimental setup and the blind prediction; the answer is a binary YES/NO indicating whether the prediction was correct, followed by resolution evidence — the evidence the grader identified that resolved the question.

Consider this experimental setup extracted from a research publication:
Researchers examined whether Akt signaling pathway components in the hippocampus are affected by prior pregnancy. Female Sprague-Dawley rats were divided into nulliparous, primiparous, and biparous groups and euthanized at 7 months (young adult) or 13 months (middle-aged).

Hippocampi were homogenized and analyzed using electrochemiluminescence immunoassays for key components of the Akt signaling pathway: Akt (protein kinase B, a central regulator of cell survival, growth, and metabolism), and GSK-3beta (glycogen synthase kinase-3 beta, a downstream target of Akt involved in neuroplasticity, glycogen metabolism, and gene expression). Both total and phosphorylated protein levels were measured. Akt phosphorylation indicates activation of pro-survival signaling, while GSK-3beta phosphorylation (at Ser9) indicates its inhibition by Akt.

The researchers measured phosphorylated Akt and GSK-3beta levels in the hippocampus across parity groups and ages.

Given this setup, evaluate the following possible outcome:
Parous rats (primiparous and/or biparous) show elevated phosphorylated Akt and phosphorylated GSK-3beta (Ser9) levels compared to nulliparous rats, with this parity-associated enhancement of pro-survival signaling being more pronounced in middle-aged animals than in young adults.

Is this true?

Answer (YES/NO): NO